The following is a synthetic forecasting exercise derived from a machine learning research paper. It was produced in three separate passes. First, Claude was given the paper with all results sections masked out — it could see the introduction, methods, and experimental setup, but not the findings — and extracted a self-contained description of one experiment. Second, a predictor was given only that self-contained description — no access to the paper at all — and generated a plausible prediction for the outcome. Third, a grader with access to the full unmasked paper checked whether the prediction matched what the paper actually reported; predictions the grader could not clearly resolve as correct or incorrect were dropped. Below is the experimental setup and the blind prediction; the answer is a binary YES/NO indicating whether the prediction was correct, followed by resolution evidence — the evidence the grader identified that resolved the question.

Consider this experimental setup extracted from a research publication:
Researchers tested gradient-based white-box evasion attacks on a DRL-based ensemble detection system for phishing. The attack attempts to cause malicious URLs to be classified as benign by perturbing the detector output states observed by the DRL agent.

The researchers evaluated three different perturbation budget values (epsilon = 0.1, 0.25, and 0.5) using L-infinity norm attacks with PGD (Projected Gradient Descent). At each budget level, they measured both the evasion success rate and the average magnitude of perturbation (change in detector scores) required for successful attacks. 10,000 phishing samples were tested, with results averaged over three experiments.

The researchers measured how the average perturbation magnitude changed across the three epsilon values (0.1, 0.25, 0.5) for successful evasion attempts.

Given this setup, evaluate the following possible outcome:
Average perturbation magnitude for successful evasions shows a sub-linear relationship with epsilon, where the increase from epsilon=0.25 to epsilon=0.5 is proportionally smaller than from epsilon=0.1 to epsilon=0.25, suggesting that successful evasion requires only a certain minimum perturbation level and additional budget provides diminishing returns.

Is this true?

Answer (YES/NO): YES